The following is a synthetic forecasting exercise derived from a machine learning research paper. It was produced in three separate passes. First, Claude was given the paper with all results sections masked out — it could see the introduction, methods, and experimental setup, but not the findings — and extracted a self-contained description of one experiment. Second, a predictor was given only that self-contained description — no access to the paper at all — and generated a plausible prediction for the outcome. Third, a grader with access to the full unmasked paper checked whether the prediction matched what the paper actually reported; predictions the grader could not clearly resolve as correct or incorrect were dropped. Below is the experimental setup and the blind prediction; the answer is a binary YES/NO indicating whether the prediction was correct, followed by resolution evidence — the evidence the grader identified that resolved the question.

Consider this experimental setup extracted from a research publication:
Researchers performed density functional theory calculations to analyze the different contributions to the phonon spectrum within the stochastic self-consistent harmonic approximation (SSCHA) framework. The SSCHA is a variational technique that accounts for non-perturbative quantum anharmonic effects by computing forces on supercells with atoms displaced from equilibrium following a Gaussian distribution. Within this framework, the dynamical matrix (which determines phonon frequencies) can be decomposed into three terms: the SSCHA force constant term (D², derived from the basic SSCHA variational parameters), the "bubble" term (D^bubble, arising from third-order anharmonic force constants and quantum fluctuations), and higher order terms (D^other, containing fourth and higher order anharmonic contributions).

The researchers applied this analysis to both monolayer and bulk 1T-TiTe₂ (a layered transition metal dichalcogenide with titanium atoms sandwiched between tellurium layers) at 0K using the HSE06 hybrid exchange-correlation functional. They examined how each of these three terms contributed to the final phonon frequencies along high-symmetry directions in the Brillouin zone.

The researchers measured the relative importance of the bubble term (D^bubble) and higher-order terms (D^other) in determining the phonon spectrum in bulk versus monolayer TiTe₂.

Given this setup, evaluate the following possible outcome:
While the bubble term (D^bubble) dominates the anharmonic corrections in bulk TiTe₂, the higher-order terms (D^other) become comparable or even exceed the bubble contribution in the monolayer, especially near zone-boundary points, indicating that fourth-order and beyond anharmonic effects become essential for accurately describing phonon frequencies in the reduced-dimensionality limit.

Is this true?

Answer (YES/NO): NO